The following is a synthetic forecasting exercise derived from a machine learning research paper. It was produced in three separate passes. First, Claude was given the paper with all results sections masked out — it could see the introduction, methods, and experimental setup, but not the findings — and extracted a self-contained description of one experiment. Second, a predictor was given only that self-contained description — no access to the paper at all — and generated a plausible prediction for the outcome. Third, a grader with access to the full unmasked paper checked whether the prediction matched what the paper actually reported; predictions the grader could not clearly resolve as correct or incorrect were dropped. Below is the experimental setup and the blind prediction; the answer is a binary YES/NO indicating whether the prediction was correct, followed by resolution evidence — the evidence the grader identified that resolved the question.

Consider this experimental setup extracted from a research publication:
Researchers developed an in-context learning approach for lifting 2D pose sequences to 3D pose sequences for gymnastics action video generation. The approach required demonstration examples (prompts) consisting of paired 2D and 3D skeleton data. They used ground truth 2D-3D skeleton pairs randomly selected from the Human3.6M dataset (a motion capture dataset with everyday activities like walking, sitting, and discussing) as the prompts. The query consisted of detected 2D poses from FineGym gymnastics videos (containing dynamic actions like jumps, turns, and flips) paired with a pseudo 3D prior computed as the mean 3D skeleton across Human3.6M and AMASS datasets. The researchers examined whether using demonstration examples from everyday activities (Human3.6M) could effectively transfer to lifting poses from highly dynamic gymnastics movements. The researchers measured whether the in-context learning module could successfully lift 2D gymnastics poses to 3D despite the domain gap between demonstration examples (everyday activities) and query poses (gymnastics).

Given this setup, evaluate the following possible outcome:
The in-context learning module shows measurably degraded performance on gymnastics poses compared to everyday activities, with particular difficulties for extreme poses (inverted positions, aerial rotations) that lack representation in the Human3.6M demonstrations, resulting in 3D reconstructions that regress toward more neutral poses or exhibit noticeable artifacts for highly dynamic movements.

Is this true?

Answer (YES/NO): NO